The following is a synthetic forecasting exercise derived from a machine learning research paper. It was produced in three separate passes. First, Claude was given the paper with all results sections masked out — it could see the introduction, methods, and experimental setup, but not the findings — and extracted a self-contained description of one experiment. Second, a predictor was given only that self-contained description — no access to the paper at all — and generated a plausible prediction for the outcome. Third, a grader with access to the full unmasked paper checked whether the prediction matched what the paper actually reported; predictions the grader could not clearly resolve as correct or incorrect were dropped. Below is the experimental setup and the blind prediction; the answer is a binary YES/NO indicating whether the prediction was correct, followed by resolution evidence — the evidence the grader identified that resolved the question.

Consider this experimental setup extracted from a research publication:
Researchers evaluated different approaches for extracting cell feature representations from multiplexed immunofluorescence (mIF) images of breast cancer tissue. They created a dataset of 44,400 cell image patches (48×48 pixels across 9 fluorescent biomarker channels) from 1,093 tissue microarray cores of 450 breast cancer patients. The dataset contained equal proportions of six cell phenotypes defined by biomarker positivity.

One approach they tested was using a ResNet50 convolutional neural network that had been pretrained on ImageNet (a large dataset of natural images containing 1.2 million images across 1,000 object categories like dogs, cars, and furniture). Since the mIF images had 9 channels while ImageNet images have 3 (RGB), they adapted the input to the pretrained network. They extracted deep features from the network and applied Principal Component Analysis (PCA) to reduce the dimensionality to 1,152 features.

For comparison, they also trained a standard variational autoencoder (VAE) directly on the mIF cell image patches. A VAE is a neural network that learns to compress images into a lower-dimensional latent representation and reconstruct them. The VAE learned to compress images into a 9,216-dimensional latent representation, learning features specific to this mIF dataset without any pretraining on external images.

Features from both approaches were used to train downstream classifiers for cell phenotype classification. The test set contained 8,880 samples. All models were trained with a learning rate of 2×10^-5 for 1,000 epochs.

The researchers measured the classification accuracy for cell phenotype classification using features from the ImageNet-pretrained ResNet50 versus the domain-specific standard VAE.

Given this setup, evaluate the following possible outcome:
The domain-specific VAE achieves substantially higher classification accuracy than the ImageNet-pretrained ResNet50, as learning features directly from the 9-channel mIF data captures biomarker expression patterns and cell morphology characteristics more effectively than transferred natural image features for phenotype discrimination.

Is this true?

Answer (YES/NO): YES